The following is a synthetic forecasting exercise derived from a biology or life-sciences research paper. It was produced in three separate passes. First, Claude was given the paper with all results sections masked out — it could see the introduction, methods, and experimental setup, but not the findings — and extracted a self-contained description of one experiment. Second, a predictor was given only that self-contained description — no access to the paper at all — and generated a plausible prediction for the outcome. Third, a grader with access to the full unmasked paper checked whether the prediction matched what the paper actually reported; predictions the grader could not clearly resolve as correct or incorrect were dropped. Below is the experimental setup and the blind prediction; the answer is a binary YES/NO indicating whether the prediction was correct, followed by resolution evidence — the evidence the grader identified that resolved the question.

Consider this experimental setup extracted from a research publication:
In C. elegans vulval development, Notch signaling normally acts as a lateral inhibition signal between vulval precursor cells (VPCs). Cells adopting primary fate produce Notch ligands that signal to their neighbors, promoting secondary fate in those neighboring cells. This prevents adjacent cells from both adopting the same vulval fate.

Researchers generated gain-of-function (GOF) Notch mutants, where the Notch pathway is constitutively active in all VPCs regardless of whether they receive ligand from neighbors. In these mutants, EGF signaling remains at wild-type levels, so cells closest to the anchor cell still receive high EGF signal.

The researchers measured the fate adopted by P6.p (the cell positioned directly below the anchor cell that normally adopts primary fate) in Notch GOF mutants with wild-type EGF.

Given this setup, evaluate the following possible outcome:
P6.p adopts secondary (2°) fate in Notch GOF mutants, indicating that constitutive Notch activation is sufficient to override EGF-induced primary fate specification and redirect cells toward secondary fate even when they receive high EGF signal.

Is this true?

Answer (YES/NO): NO